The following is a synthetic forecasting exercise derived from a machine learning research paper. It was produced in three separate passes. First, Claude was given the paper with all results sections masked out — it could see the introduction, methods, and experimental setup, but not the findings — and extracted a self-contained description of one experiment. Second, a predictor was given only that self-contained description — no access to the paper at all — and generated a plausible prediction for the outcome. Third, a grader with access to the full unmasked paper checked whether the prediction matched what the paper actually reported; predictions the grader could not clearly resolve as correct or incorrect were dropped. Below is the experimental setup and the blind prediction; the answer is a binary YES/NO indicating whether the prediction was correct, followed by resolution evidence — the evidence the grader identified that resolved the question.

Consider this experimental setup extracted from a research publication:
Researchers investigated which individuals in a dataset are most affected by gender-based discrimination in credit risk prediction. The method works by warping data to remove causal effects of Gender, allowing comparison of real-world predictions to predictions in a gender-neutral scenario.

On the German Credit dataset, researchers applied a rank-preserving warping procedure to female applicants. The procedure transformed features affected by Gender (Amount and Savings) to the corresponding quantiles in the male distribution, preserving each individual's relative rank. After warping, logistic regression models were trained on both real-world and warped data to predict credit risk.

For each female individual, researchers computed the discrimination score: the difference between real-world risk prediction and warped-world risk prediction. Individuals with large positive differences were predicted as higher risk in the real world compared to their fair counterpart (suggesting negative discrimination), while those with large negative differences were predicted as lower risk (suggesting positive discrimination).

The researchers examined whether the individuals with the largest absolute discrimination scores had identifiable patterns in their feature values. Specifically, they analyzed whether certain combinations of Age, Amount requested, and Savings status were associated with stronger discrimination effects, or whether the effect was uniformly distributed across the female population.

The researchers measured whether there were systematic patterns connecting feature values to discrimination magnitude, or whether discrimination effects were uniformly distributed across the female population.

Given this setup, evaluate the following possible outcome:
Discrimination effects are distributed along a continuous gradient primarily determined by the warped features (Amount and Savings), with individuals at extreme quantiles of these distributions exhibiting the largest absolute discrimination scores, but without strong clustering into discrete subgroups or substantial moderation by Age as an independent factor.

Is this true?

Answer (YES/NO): NO